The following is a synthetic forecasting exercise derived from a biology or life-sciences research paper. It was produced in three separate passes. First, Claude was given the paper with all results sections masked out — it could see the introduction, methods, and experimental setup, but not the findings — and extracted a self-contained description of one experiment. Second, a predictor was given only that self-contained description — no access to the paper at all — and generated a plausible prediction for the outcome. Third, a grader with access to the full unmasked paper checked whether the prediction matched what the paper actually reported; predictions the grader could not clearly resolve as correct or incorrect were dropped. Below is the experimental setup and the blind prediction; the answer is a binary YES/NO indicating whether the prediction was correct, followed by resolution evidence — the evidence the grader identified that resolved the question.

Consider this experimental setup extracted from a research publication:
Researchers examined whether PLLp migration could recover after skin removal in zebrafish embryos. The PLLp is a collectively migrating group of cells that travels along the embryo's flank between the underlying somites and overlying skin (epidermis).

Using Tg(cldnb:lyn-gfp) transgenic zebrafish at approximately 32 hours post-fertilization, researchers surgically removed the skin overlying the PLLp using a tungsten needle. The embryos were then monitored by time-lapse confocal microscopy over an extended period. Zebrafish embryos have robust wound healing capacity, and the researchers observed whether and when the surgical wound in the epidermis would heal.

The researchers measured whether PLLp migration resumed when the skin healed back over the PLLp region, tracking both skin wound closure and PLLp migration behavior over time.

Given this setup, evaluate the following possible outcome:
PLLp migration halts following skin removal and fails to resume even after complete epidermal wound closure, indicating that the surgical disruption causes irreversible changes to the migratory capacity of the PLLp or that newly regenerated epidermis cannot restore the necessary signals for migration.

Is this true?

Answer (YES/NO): NO